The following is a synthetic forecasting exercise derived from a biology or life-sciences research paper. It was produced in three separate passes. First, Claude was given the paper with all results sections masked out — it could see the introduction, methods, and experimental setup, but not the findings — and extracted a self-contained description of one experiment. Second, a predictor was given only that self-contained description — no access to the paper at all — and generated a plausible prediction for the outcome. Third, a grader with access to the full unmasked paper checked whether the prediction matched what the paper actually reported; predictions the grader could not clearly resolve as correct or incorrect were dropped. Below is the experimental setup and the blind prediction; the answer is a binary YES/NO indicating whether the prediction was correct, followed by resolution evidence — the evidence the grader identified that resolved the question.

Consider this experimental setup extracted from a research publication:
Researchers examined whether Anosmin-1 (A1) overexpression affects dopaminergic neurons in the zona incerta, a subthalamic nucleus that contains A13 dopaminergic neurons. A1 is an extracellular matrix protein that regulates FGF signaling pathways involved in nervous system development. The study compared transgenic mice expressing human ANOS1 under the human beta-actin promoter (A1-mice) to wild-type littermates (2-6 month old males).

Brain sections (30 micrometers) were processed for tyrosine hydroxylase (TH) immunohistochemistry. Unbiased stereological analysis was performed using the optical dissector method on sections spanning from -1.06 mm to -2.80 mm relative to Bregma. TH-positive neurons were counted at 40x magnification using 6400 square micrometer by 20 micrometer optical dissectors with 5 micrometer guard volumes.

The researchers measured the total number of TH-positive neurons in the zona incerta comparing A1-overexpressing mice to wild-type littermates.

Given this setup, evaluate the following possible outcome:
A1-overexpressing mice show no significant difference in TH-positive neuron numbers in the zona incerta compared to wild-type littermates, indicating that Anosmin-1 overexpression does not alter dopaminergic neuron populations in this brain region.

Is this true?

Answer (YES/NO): YES